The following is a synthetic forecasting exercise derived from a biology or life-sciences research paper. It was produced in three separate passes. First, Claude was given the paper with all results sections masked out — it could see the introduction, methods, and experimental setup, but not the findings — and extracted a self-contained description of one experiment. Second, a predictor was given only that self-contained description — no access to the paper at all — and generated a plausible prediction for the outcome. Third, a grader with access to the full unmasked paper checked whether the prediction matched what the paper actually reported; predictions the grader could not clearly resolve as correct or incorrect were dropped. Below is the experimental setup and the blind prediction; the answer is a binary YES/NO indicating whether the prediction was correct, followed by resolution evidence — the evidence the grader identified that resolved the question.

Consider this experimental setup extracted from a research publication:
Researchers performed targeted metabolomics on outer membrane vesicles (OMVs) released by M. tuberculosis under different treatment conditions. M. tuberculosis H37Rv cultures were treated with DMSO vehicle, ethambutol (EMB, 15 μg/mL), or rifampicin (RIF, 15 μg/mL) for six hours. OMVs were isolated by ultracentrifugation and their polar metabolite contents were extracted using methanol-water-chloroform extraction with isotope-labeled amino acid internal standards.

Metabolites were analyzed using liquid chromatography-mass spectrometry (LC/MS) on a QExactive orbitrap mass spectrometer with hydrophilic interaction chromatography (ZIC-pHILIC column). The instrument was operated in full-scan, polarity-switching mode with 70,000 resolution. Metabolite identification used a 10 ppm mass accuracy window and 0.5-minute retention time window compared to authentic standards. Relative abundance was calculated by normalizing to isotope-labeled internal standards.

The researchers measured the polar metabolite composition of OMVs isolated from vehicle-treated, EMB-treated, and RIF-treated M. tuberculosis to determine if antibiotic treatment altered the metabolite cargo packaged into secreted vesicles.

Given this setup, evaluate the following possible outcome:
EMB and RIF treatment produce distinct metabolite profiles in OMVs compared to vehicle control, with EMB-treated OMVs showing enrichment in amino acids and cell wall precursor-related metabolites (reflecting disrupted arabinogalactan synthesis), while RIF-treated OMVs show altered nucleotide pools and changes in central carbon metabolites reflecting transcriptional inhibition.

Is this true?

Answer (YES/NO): NO